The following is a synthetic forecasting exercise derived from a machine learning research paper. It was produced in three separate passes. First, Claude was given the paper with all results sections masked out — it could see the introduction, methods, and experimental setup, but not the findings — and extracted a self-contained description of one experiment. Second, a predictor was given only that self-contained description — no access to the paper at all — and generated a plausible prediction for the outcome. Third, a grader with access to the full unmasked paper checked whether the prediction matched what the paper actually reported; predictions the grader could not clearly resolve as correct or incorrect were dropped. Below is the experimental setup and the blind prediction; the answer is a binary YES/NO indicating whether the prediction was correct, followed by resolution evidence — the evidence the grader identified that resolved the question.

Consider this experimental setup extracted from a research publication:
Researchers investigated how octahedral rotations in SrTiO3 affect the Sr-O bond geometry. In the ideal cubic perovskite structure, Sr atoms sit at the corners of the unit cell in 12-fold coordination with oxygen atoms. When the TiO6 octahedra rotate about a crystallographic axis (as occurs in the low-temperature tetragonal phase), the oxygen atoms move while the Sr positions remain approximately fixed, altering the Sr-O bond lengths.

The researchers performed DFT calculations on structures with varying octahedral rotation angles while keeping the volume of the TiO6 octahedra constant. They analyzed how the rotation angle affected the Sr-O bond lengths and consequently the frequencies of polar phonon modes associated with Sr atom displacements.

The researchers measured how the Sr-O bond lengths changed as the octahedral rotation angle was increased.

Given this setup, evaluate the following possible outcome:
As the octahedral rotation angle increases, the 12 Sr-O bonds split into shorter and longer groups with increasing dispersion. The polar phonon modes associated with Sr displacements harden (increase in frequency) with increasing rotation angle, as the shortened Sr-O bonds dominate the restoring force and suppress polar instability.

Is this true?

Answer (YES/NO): YES